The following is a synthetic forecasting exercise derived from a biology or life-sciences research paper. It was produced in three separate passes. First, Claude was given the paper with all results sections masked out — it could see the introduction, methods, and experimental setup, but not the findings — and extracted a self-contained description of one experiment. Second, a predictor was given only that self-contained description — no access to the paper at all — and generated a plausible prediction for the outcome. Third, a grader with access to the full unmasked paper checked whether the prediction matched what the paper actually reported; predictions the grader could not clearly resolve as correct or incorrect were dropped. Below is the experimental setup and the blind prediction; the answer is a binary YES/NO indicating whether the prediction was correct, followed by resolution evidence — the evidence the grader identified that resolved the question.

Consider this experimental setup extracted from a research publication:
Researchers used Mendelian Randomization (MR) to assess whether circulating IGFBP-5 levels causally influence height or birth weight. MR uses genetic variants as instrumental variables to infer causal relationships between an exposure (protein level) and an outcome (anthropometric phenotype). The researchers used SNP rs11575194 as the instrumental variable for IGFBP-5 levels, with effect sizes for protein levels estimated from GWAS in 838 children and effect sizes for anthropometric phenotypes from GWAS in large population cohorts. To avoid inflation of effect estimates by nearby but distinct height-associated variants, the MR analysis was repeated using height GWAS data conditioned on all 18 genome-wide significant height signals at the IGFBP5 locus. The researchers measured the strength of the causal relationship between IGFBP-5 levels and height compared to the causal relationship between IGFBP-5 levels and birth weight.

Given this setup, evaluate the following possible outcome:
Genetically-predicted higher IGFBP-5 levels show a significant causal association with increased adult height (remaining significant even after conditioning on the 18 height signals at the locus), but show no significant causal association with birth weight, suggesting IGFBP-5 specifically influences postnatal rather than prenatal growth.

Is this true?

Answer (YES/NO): NO